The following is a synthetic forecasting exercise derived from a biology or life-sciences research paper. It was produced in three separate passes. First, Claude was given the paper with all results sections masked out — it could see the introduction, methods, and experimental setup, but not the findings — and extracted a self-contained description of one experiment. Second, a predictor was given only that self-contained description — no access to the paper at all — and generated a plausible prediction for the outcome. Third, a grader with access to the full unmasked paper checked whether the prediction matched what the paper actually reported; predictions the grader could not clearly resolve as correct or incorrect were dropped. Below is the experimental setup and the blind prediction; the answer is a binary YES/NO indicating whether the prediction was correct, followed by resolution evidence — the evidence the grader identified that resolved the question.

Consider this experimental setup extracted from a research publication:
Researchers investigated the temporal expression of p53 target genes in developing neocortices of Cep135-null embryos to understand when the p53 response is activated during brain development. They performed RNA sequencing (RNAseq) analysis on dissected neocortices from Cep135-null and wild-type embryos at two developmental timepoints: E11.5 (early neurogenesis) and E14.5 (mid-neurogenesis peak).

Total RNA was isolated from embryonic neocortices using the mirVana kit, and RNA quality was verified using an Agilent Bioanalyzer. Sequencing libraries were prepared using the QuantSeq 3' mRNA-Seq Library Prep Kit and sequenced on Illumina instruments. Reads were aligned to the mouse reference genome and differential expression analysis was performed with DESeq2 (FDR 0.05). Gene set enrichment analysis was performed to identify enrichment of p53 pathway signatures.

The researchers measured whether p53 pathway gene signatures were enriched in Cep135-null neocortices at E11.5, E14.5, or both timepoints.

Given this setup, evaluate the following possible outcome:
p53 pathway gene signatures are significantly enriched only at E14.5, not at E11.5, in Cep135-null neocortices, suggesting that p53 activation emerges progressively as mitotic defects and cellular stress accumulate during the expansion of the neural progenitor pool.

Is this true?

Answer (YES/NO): NO